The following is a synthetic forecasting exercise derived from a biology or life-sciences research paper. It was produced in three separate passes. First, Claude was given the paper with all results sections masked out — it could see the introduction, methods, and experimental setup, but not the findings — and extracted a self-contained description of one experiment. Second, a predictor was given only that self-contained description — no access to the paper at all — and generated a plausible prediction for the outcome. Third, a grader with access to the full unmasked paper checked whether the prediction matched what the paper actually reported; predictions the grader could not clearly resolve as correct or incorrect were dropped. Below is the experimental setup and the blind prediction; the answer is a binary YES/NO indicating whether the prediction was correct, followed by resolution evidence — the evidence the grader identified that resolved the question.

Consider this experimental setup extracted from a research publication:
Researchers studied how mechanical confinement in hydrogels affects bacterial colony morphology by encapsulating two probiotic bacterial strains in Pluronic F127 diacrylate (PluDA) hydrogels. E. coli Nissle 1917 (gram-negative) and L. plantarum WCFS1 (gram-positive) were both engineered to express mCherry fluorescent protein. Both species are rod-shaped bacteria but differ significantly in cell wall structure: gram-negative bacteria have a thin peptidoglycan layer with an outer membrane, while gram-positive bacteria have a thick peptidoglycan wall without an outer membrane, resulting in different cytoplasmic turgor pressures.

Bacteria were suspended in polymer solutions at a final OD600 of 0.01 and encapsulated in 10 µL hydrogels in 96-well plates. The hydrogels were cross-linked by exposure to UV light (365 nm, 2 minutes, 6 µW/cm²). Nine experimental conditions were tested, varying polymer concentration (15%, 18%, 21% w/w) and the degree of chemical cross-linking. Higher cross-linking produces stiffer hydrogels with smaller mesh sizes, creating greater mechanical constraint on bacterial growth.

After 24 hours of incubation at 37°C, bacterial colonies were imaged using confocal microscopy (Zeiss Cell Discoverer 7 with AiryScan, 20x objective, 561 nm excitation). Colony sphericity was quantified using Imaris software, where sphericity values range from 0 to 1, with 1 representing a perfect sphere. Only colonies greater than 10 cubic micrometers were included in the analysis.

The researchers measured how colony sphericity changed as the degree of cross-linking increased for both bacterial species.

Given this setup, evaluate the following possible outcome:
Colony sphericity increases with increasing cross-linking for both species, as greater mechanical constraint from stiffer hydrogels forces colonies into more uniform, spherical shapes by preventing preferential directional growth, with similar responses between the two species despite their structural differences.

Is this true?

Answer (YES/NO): NO